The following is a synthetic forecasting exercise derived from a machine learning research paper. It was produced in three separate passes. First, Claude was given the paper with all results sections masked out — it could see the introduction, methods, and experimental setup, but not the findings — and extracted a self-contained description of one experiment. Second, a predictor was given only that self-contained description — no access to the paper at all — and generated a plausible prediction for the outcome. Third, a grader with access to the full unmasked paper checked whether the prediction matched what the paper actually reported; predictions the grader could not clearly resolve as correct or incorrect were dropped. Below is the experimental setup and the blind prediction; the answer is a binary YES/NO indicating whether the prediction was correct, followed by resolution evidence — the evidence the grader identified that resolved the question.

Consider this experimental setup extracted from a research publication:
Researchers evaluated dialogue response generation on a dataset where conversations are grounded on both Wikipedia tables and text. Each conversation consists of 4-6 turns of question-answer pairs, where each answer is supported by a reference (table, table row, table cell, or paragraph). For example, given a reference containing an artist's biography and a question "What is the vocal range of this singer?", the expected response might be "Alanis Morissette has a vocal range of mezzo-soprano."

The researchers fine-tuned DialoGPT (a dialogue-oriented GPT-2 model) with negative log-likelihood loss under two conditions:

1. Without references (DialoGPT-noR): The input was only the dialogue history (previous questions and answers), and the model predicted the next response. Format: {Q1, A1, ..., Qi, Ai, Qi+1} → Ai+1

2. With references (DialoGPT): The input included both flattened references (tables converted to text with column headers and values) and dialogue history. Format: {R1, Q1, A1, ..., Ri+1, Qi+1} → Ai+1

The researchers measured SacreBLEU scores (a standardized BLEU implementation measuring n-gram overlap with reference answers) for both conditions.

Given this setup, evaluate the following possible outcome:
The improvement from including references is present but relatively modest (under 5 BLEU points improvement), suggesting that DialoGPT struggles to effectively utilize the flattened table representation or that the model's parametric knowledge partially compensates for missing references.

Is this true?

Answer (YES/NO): NO